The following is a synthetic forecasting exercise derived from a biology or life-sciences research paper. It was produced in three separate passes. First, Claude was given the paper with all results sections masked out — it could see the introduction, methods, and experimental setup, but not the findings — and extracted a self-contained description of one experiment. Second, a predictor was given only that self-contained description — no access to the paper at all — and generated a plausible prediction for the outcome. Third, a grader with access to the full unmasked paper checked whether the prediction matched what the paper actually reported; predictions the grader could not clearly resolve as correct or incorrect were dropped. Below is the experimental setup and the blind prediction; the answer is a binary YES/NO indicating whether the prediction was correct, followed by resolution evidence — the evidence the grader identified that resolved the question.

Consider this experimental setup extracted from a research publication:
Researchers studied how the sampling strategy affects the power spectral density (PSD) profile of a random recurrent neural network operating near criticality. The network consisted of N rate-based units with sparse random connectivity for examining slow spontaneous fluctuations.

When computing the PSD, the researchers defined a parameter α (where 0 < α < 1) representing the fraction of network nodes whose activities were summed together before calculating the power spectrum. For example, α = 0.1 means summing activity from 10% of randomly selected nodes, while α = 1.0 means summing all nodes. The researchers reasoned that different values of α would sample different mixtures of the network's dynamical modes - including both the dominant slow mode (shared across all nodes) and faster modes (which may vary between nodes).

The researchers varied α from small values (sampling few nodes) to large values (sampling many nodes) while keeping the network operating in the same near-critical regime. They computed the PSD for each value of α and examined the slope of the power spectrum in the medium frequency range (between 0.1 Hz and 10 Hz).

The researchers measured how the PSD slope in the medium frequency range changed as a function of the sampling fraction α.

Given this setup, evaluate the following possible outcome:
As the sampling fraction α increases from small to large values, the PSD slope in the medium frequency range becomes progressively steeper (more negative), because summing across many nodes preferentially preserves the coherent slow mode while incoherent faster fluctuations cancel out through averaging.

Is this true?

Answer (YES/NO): YES